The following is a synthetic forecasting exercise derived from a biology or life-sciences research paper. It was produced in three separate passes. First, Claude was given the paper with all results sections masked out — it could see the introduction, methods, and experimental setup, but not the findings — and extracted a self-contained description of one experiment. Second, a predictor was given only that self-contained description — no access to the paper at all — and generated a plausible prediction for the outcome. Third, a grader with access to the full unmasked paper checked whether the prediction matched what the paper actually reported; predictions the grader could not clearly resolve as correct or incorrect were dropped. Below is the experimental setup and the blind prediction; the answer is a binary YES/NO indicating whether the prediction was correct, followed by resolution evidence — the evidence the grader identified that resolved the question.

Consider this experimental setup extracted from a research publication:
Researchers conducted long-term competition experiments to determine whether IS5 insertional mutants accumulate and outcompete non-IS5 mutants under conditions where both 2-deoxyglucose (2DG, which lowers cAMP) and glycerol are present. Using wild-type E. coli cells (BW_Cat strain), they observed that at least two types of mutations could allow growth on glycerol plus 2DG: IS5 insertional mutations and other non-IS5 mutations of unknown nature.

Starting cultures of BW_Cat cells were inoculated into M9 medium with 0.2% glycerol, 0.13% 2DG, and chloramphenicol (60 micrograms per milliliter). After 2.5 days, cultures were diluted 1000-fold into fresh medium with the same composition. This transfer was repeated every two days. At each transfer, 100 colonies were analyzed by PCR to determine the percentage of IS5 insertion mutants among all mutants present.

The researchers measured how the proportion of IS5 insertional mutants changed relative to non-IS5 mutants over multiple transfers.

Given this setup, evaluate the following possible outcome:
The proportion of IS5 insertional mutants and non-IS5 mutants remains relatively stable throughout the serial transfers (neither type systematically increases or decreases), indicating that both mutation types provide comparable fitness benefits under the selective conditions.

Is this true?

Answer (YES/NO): NO